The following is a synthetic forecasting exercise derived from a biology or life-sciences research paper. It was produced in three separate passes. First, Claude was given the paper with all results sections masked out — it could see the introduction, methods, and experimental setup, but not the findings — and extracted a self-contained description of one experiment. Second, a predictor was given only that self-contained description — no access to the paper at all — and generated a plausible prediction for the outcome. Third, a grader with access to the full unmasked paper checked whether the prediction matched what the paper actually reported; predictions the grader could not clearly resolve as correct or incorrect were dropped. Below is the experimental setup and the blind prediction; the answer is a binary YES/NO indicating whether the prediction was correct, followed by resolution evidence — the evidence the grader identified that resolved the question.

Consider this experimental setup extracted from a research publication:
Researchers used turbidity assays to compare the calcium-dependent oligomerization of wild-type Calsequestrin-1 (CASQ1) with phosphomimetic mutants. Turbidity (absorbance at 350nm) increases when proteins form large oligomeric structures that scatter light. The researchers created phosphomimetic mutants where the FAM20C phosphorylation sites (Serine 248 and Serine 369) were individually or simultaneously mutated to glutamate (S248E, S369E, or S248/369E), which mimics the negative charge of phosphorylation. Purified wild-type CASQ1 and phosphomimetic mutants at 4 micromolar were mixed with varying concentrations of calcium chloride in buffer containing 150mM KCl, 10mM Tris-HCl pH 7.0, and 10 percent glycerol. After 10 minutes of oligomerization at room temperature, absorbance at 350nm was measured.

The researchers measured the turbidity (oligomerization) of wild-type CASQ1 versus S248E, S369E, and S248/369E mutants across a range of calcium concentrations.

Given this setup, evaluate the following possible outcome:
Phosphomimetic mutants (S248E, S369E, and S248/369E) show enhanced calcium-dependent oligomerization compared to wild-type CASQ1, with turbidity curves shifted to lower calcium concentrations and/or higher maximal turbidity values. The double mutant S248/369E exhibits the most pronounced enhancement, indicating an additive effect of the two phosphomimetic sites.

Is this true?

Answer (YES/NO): NO